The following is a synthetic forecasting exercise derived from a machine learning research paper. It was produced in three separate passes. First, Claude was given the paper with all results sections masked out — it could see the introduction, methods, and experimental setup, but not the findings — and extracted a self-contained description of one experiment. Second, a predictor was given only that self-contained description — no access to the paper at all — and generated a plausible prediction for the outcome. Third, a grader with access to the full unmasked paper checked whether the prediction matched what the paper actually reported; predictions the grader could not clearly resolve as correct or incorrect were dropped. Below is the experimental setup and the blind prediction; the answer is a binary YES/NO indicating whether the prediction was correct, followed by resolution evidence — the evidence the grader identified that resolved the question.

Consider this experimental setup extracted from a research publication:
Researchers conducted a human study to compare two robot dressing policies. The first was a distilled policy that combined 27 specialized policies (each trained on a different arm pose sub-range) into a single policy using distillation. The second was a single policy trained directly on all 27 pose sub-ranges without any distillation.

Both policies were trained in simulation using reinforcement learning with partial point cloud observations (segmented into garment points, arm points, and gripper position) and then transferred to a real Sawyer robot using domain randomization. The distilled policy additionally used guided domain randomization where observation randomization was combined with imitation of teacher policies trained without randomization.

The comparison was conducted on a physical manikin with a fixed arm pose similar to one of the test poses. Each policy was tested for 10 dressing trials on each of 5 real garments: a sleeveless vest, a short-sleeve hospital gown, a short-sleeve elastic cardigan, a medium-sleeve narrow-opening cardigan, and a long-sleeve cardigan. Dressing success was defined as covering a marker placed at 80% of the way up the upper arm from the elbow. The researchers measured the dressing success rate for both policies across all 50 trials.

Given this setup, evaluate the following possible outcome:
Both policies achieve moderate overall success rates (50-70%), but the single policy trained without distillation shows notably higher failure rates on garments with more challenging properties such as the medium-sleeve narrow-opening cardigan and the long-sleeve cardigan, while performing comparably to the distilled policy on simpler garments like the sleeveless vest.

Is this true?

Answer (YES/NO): NO